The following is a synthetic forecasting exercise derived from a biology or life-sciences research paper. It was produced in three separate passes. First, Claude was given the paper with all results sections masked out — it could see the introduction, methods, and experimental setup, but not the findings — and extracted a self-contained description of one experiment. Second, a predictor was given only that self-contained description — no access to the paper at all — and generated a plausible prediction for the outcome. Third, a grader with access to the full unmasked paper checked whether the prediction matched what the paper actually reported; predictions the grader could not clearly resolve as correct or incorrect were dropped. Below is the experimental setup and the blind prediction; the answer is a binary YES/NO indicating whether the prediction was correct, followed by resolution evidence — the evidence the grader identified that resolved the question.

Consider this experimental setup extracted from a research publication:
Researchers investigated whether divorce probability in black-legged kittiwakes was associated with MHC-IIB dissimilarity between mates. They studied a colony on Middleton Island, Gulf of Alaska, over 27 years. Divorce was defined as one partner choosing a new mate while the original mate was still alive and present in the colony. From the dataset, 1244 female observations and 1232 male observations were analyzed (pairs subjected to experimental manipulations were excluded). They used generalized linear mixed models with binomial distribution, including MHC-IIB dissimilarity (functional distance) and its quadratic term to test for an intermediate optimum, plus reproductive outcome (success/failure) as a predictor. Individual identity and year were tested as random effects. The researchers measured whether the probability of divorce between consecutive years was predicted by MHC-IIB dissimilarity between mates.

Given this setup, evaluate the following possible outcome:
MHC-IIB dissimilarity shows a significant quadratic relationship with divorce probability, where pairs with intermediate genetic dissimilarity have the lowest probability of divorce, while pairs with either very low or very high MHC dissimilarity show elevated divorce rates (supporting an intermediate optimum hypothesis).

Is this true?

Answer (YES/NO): NO